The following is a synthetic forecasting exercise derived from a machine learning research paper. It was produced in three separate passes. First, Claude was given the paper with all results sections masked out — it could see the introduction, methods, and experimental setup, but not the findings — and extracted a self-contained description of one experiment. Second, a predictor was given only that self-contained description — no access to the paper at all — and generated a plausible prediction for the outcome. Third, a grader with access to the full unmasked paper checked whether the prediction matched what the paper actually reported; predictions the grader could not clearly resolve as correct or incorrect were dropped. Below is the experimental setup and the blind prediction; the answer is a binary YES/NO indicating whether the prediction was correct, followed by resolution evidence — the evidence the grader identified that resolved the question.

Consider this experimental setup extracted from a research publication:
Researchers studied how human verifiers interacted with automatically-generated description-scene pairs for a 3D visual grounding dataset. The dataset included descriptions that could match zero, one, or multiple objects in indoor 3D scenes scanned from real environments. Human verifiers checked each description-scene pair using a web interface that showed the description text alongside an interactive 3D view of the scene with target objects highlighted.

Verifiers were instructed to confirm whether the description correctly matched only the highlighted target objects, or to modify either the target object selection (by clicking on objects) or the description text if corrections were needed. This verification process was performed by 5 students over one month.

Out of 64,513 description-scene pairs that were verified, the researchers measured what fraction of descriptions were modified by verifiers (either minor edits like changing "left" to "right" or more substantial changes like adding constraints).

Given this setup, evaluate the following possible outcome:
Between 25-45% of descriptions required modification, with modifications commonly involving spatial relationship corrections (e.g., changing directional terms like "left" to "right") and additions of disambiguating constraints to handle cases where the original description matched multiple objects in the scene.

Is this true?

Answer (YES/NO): NO